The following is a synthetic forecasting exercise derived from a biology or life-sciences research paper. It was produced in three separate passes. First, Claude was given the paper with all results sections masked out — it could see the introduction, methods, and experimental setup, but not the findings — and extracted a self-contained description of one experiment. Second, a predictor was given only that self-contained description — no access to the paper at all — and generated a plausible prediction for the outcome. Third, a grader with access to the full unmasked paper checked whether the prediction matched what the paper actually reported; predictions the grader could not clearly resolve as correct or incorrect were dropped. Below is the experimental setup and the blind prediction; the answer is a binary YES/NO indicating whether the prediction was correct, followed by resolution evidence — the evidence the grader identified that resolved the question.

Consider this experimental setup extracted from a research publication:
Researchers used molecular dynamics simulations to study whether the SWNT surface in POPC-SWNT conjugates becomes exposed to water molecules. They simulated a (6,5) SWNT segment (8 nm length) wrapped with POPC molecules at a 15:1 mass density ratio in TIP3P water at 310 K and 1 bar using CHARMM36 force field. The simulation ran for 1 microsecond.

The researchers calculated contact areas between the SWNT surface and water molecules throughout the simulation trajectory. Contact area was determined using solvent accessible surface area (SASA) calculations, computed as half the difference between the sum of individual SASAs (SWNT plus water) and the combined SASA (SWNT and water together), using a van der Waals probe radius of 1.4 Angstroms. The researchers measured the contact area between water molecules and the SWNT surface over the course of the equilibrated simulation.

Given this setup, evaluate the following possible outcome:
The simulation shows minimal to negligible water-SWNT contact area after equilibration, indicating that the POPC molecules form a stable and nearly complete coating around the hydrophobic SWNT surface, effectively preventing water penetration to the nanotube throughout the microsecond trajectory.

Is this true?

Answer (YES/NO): NO